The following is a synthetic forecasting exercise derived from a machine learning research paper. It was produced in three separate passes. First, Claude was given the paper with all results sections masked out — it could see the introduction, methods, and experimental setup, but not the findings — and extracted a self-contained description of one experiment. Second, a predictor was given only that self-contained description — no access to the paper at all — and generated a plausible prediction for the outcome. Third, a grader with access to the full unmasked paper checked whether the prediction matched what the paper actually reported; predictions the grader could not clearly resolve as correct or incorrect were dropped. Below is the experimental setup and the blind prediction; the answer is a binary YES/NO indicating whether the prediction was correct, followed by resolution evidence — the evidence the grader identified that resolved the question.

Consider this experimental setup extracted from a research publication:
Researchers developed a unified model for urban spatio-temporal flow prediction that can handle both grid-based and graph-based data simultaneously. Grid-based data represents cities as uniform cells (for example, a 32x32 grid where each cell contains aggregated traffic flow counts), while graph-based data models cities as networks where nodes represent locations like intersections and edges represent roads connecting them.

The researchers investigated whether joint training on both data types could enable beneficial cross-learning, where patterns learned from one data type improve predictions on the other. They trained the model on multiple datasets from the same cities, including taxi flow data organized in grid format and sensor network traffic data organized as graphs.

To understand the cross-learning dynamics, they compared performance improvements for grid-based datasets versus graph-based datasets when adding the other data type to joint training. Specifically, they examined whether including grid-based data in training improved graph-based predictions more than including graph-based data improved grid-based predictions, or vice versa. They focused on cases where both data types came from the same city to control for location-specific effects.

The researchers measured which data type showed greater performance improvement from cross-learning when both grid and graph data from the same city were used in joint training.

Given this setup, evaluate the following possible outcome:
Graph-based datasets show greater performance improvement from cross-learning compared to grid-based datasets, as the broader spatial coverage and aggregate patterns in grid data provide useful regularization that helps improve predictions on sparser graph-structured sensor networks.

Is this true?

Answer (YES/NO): YES